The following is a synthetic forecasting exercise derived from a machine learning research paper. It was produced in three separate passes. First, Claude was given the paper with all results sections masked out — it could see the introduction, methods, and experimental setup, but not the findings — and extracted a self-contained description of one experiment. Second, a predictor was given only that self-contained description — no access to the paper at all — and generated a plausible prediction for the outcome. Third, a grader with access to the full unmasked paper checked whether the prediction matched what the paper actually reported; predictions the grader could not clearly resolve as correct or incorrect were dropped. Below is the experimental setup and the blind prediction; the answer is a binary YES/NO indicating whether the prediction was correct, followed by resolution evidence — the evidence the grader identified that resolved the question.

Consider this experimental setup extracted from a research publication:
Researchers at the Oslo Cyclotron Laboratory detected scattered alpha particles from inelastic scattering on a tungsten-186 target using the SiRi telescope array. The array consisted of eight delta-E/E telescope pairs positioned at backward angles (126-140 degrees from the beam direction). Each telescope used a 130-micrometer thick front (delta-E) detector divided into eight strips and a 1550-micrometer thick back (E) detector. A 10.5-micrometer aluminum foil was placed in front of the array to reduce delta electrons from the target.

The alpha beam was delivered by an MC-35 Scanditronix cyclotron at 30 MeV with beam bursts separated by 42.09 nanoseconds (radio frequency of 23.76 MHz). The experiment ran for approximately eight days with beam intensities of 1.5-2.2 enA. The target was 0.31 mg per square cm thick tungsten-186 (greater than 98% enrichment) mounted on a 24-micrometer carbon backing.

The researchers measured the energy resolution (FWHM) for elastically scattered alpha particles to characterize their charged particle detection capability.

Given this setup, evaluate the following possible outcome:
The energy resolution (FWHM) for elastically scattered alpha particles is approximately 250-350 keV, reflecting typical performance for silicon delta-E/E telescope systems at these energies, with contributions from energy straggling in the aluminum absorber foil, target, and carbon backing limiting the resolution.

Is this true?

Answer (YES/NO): NO